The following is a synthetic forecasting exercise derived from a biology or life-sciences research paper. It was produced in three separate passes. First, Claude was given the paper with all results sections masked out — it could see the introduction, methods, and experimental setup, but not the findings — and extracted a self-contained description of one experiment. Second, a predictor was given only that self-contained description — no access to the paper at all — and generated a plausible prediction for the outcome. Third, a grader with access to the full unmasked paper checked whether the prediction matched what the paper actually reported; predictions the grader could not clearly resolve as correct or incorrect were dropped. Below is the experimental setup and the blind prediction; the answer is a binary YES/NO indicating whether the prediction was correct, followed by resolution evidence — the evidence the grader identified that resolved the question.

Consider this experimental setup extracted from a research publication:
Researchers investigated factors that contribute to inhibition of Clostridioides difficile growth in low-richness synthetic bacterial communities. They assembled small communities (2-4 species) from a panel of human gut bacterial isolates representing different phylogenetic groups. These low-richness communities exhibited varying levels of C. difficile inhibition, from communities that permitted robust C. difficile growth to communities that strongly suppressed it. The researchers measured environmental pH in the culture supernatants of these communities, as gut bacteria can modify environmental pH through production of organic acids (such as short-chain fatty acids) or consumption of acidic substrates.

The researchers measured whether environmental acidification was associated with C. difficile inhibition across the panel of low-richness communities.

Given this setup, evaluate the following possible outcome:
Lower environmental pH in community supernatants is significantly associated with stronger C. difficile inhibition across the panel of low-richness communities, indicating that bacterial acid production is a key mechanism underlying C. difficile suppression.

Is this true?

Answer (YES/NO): YES